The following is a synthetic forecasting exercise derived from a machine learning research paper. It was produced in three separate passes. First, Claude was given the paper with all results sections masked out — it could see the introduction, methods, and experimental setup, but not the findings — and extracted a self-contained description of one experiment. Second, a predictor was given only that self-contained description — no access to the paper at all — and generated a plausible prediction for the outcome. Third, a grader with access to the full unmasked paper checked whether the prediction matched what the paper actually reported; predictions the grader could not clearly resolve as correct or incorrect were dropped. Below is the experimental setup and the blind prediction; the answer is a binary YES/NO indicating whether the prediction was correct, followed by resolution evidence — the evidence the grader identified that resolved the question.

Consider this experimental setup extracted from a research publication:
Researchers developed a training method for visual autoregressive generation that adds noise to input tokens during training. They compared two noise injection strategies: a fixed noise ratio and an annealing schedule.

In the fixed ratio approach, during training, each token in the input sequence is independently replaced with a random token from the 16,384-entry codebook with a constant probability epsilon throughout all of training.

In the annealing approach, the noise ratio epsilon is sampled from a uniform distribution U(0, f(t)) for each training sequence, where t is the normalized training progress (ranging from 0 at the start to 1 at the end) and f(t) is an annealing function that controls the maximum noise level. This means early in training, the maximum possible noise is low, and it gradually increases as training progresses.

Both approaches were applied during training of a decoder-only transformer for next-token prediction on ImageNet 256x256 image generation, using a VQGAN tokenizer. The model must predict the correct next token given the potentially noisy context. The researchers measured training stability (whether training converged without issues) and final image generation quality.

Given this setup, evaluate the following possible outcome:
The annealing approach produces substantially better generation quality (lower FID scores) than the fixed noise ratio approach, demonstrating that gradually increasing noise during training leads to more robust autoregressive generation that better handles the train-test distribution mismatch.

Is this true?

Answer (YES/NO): NO